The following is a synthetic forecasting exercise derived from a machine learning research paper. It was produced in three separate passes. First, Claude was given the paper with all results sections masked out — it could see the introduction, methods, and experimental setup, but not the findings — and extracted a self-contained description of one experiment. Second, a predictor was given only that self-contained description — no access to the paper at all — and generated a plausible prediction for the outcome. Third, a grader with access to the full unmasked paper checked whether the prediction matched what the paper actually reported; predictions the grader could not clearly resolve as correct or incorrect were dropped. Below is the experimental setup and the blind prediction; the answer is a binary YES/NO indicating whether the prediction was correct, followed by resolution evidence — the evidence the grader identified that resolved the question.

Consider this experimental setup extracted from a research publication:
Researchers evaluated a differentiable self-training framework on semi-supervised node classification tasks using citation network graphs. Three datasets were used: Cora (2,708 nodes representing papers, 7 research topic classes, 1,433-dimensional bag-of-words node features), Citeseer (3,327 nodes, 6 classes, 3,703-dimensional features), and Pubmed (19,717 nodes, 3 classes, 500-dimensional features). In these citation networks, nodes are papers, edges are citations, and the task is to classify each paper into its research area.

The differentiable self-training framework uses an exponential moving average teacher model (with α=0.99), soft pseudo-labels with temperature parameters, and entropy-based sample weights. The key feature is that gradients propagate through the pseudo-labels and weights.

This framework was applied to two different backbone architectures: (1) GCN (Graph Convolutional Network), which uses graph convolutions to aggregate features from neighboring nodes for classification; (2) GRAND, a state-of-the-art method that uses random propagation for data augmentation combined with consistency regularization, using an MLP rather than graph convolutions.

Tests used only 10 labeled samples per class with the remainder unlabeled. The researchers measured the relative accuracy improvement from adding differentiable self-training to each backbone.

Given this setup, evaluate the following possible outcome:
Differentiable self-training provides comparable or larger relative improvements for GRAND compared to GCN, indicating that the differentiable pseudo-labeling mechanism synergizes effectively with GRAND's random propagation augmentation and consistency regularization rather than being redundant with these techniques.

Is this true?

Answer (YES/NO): YES